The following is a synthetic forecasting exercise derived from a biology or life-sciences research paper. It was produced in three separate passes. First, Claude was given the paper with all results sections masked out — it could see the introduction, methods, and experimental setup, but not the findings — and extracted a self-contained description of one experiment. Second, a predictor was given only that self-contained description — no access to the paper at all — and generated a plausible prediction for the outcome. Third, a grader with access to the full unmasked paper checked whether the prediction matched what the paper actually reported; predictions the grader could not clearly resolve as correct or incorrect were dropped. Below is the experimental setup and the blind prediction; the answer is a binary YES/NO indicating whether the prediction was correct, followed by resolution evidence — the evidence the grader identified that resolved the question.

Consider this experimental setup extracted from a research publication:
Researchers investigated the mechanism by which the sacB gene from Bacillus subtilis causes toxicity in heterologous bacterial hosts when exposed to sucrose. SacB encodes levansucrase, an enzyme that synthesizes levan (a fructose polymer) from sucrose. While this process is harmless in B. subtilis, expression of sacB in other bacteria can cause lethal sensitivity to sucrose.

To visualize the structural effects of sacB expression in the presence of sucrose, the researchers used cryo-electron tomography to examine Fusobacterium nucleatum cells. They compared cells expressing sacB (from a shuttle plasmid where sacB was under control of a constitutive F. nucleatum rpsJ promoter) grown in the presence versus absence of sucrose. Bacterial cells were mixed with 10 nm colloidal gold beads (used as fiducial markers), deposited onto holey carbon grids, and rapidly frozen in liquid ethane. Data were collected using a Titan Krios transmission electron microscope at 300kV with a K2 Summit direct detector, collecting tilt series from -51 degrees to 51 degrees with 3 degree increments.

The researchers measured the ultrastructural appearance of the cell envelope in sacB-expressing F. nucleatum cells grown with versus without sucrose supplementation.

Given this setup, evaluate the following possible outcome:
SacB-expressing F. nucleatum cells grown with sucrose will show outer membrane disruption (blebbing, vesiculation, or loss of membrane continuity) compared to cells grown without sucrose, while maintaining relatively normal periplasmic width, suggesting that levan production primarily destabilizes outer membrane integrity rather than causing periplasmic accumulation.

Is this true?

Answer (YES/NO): NO